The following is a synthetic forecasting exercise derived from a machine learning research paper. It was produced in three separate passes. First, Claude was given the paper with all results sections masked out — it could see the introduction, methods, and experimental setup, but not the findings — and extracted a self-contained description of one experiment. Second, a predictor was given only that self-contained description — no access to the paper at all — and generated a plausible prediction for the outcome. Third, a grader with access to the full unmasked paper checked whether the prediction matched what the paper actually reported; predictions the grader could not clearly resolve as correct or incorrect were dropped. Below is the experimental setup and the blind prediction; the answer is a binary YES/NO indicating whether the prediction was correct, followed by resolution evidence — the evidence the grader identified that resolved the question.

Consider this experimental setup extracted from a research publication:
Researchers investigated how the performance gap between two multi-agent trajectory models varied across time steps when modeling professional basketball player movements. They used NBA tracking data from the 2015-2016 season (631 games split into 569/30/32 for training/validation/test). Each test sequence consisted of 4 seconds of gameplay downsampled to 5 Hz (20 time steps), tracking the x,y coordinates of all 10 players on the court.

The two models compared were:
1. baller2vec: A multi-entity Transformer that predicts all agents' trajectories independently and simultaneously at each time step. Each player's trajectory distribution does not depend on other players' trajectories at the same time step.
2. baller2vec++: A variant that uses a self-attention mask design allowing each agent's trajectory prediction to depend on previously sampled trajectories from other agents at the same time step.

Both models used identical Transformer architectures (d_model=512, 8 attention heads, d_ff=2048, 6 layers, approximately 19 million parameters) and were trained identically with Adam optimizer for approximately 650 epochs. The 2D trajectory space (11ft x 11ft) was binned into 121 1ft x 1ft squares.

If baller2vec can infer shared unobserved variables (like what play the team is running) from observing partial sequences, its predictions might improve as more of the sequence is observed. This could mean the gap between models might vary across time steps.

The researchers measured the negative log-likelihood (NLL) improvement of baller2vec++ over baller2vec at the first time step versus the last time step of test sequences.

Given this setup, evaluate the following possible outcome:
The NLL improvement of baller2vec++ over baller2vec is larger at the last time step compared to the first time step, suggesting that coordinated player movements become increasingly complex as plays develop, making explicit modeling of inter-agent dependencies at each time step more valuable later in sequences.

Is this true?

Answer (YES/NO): NO